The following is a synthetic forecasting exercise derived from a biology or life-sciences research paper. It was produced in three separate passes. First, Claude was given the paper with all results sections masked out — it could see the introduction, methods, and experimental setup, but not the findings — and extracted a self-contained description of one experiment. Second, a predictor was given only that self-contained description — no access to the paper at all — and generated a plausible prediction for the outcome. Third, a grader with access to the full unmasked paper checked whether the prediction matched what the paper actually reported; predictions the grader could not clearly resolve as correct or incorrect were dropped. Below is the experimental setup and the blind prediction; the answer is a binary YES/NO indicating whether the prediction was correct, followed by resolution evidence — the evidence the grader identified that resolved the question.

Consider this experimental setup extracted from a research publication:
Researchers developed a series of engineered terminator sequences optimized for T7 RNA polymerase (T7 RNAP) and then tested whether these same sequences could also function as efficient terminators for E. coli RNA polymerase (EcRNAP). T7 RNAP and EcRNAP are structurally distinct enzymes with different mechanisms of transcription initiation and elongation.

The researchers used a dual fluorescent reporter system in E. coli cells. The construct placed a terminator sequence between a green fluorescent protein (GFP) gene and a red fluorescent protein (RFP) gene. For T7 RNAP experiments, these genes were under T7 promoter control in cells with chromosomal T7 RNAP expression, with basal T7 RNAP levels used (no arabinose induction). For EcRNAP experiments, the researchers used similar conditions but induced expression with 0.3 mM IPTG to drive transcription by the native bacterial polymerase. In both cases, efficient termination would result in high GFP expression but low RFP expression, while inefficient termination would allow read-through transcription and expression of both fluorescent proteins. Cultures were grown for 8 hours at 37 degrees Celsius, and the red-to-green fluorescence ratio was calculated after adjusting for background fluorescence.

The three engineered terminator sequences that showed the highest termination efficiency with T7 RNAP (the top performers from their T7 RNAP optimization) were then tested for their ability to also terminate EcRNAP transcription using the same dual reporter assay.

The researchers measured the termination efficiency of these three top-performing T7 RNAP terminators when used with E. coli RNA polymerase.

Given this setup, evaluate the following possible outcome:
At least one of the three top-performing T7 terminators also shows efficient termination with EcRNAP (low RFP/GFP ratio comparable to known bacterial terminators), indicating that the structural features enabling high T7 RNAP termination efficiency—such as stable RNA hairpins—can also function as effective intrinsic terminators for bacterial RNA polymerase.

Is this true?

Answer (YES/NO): YES